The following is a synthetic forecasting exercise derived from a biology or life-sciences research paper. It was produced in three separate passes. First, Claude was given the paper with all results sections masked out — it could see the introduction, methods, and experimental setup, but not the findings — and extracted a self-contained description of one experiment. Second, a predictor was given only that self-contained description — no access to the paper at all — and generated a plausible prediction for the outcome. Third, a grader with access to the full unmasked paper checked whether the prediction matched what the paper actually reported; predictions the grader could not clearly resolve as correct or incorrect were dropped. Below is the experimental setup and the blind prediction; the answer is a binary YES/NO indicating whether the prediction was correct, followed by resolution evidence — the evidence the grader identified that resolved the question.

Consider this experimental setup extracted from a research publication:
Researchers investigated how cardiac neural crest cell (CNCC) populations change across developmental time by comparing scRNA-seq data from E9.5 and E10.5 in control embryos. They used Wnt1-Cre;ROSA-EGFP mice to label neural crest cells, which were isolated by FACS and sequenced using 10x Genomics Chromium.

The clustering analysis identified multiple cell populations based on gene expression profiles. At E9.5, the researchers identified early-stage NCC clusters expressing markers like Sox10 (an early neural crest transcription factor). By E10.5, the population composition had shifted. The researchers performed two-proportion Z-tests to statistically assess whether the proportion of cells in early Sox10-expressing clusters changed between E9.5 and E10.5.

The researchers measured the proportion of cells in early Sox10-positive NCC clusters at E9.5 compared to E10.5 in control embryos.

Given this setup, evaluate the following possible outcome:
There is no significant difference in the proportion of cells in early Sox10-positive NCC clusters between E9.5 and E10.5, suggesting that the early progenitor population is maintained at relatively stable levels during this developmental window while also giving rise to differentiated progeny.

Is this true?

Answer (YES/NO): NO